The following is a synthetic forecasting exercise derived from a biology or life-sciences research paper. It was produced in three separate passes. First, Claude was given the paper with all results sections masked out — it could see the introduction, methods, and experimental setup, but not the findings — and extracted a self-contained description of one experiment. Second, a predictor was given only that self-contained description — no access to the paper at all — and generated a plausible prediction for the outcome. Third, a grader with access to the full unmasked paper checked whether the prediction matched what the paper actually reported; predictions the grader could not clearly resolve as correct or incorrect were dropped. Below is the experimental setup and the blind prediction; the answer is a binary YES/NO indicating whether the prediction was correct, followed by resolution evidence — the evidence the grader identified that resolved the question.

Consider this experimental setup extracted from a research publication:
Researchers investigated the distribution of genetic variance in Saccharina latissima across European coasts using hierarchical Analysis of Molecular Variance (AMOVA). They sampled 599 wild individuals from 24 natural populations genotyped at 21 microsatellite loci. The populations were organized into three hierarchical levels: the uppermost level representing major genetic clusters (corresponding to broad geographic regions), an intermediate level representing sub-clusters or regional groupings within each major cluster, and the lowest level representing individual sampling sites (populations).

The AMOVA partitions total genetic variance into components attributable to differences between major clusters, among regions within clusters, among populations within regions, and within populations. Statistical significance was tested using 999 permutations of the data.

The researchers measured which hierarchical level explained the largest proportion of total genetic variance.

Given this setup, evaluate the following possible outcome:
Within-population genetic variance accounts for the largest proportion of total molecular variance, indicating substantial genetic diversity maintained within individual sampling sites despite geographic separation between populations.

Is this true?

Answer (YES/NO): YES